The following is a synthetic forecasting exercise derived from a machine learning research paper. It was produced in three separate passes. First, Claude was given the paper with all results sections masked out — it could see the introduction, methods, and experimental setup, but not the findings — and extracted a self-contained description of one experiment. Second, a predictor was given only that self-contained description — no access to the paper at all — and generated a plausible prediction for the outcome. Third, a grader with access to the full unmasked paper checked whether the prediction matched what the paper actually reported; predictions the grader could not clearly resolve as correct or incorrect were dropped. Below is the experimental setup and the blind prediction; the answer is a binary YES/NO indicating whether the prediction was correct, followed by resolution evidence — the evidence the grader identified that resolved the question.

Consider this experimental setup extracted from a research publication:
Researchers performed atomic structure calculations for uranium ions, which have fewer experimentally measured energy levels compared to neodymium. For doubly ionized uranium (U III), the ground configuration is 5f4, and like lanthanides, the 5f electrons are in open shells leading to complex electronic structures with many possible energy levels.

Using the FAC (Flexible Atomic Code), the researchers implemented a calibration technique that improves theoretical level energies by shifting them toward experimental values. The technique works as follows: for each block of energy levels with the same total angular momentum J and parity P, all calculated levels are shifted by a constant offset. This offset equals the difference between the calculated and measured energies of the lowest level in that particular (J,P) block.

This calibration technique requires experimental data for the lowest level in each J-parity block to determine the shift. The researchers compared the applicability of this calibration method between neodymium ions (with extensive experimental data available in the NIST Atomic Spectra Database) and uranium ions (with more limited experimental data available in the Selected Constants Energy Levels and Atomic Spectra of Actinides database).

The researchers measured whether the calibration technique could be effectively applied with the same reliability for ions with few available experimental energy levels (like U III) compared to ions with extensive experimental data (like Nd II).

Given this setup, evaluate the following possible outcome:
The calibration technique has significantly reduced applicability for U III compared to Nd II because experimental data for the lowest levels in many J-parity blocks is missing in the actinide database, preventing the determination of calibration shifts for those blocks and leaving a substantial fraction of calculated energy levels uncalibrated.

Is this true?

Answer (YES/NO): YES